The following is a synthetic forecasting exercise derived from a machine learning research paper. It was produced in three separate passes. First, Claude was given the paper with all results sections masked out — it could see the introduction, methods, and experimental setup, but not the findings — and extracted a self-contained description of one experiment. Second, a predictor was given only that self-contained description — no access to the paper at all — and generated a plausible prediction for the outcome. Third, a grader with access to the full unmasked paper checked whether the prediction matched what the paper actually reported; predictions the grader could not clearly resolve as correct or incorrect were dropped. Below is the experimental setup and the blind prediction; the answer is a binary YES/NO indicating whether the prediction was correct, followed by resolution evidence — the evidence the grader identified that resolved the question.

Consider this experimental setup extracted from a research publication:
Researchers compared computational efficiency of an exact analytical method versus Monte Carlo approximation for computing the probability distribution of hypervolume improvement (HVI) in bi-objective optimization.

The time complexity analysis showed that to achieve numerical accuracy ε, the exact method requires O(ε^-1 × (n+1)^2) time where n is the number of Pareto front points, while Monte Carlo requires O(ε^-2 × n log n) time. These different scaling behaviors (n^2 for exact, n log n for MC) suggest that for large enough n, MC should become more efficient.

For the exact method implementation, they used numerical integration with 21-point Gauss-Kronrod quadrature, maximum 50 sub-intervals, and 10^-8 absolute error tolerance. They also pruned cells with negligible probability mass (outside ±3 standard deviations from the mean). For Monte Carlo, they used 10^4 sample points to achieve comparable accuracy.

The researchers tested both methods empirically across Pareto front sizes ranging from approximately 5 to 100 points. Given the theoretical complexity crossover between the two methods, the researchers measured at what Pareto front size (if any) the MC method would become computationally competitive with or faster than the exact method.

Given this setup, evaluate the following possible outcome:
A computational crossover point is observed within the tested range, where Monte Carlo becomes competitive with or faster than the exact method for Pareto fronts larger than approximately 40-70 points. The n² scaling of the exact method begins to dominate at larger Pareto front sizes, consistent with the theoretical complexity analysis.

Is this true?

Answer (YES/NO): NO